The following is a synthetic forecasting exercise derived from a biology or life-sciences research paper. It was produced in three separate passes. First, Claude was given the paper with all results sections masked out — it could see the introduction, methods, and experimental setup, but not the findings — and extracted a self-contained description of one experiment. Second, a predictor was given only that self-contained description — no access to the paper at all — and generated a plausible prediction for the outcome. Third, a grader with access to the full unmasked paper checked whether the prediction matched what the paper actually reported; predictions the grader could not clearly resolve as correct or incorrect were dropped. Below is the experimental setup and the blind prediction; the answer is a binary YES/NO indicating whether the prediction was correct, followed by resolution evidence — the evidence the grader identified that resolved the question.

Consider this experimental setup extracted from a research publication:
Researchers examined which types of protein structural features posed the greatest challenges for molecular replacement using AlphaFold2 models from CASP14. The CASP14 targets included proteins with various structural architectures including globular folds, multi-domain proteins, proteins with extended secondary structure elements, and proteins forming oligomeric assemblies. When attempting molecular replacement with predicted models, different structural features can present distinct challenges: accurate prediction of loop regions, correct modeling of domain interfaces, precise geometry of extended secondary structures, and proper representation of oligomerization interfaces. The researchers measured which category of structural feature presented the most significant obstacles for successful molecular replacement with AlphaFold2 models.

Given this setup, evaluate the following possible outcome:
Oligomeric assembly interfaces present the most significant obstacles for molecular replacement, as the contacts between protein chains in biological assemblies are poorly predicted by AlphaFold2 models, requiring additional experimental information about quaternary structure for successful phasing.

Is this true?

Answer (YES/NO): NO